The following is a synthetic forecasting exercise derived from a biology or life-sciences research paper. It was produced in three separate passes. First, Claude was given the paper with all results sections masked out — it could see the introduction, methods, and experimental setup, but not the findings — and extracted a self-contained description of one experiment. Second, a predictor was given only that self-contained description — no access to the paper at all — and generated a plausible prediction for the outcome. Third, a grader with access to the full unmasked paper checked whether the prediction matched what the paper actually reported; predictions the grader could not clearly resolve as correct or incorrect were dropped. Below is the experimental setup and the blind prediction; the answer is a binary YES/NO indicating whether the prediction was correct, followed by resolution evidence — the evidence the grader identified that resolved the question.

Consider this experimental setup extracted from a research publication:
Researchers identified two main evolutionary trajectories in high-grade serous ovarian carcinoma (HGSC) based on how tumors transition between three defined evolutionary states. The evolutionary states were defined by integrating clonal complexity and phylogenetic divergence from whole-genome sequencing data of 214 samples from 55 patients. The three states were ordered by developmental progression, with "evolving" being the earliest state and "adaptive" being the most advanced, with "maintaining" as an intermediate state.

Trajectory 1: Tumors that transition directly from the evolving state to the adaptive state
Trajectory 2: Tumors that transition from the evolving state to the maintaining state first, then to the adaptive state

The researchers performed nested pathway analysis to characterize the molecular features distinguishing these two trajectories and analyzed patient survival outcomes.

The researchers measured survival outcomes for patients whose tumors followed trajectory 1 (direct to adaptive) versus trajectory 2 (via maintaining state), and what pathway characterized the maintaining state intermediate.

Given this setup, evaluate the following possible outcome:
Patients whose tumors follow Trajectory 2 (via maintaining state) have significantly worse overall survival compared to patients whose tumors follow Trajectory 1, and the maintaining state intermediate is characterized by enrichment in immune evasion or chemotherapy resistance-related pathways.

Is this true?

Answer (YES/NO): YES